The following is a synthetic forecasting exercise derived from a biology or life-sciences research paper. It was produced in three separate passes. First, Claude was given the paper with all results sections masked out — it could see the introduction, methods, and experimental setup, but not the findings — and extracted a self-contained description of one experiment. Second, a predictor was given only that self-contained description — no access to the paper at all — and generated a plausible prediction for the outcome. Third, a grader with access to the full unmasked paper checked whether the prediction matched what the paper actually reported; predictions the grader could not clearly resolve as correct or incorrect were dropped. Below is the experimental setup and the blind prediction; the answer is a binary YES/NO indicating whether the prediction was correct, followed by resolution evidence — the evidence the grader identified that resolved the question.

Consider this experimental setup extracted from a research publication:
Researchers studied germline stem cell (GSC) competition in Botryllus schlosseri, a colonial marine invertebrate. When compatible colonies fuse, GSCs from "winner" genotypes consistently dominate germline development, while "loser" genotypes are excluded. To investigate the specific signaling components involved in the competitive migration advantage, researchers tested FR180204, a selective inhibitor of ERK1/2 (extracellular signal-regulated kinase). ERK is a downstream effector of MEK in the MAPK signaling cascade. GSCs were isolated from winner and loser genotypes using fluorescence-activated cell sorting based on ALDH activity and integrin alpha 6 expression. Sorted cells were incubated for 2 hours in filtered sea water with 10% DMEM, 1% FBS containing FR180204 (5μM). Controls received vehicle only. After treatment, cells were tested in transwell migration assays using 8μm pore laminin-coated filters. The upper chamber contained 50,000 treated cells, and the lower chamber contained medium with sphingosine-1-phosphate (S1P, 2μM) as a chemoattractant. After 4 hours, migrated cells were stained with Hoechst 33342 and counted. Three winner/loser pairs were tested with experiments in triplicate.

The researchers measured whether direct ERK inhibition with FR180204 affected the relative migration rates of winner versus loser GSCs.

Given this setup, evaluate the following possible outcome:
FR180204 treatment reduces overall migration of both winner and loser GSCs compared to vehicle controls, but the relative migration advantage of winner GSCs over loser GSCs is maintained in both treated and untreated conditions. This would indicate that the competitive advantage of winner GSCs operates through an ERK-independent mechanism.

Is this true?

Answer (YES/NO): NO